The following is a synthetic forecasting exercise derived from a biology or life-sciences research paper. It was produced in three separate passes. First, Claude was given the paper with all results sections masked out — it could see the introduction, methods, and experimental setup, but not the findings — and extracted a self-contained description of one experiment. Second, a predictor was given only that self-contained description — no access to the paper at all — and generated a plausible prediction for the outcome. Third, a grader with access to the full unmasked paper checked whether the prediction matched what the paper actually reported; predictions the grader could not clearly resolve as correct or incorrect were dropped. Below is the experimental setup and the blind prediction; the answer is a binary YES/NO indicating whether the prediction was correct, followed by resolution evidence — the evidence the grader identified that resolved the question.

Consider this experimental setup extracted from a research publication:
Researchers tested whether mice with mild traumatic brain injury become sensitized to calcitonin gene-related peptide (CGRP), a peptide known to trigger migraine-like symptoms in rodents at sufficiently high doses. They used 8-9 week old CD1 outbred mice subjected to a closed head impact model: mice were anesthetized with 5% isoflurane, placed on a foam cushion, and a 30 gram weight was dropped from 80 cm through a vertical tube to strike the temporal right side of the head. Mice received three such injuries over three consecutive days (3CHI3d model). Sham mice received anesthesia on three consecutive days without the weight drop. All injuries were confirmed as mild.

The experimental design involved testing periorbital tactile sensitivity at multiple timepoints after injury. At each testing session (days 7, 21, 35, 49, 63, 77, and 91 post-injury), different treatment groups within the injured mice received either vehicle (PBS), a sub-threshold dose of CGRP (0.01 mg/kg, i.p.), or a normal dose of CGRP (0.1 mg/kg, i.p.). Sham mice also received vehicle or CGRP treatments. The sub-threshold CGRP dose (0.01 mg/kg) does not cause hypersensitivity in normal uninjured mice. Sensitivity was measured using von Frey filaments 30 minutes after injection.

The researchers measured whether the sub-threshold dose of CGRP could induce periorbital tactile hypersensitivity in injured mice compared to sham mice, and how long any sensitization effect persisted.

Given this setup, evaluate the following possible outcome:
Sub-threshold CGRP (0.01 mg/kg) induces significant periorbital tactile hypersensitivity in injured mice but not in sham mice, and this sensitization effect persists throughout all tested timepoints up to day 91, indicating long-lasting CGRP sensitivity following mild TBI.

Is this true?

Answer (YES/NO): YES